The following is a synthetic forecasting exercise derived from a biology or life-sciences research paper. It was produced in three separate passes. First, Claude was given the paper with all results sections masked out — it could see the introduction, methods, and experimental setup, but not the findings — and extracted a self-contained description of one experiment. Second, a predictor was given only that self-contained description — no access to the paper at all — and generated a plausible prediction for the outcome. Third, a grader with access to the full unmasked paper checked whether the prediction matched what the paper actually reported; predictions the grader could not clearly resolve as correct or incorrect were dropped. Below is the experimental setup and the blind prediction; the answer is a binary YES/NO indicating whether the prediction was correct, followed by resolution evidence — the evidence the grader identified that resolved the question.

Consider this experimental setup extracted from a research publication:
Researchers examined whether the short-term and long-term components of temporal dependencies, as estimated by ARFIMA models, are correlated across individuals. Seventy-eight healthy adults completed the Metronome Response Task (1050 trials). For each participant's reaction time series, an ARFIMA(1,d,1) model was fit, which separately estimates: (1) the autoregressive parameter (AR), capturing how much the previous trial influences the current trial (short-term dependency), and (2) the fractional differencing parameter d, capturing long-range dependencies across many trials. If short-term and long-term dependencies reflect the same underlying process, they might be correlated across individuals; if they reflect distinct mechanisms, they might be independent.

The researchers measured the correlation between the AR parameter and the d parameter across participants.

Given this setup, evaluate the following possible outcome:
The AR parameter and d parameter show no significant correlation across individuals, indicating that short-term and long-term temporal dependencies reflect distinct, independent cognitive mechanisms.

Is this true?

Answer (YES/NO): YES